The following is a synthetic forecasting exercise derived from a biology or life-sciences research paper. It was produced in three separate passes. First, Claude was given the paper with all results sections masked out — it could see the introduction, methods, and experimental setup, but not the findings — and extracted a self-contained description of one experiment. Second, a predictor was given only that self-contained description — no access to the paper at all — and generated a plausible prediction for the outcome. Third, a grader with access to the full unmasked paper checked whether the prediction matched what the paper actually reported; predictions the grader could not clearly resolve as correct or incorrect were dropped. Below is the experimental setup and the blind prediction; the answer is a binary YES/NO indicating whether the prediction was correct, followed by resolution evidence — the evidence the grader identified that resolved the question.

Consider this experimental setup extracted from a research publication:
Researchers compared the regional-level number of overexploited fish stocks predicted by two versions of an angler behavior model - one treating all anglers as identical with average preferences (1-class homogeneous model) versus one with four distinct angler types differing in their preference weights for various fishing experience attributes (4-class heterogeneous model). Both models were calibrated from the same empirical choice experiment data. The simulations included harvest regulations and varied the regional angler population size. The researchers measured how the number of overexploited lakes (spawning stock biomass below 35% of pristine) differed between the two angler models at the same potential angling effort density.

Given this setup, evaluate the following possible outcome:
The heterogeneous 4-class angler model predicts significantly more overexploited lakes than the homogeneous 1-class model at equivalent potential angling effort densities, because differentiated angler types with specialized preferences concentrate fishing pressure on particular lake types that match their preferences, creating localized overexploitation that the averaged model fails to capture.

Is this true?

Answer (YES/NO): NO